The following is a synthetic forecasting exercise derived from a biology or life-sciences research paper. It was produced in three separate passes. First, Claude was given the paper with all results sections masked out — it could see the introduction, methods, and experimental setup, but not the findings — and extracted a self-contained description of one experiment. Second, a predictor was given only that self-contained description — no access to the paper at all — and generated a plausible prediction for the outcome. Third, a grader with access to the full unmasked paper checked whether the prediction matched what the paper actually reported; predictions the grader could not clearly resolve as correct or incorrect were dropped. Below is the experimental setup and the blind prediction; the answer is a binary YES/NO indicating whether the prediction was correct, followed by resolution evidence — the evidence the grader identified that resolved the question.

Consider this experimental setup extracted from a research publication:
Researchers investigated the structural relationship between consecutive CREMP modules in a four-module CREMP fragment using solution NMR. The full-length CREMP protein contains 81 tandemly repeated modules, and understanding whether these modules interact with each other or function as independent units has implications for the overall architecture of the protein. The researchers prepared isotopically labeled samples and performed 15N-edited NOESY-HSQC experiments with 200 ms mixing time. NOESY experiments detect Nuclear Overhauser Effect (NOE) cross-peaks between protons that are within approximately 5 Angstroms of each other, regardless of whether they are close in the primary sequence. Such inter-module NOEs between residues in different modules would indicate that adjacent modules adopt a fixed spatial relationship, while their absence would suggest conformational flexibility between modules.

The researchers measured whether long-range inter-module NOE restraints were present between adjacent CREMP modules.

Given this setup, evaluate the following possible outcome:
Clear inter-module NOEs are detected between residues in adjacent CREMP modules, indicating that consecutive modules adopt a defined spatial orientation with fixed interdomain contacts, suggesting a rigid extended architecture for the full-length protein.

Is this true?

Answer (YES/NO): NO